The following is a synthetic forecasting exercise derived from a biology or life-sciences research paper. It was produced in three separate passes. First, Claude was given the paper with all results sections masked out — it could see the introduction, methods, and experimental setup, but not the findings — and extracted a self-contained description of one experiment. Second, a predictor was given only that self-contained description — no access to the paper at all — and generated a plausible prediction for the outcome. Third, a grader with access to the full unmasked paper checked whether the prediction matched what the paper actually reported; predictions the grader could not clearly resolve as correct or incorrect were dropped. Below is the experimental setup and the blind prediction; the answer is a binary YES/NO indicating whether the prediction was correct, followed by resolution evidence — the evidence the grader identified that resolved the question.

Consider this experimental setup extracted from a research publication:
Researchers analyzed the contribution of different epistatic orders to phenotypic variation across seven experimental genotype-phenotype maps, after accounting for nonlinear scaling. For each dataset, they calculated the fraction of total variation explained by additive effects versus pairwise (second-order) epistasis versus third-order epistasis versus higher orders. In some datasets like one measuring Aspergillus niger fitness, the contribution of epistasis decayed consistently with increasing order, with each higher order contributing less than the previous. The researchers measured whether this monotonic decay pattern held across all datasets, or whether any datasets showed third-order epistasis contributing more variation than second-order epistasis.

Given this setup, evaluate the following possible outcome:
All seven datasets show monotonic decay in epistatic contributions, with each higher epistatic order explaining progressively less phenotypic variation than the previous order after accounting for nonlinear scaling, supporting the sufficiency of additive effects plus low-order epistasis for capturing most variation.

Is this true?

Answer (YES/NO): NO